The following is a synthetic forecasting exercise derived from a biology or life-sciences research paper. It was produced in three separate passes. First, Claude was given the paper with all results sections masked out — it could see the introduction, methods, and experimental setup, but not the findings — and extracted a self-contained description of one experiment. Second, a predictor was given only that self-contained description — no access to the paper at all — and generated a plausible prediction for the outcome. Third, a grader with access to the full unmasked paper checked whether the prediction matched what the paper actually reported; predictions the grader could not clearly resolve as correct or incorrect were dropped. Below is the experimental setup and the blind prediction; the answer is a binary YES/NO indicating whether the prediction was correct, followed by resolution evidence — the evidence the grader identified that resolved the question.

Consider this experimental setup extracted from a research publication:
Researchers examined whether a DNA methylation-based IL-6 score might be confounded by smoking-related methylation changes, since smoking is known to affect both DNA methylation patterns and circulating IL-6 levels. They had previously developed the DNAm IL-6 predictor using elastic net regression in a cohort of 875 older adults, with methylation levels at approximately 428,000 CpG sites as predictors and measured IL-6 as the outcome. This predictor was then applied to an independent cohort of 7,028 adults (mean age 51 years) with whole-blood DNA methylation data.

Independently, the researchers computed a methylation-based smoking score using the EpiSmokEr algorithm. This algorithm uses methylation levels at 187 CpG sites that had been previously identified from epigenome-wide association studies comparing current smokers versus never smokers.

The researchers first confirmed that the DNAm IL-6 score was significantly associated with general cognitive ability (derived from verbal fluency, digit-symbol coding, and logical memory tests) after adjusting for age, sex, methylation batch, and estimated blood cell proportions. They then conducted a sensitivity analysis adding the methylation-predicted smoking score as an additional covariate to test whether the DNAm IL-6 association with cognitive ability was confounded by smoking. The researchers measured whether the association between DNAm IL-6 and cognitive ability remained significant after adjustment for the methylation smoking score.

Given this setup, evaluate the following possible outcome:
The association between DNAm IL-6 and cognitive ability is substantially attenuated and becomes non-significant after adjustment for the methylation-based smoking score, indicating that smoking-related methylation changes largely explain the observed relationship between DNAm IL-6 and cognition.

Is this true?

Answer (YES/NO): NO